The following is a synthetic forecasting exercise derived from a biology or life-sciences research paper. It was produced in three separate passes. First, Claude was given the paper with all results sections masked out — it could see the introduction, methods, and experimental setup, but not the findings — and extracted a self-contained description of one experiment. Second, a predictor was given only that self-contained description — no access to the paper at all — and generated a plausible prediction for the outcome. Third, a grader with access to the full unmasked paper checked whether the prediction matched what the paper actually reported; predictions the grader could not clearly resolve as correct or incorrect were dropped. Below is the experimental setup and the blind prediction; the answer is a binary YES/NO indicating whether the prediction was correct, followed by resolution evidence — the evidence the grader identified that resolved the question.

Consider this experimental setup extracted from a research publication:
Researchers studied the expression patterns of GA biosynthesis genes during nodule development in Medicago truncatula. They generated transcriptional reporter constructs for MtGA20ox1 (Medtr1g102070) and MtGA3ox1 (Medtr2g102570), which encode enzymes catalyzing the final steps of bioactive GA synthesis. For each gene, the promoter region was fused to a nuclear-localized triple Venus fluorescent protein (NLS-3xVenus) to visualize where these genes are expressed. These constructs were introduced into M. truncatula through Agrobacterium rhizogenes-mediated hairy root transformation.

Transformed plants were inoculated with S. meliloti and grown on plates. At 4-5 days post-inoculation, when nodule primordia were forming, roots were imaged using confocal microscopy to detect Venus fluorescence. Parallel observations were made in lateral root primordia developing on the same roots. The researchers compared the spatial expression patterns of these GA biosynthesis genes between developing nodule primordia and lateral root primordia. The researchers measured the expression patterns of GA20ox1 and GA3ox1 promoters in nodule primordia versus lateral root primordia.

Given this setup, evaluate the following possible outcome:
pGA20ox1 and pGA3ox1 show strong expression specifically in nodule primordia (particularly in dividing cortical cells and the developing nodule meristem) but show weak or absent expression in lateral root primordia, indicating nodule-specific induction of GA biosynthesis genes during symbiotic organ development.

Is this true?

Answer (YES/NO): NO